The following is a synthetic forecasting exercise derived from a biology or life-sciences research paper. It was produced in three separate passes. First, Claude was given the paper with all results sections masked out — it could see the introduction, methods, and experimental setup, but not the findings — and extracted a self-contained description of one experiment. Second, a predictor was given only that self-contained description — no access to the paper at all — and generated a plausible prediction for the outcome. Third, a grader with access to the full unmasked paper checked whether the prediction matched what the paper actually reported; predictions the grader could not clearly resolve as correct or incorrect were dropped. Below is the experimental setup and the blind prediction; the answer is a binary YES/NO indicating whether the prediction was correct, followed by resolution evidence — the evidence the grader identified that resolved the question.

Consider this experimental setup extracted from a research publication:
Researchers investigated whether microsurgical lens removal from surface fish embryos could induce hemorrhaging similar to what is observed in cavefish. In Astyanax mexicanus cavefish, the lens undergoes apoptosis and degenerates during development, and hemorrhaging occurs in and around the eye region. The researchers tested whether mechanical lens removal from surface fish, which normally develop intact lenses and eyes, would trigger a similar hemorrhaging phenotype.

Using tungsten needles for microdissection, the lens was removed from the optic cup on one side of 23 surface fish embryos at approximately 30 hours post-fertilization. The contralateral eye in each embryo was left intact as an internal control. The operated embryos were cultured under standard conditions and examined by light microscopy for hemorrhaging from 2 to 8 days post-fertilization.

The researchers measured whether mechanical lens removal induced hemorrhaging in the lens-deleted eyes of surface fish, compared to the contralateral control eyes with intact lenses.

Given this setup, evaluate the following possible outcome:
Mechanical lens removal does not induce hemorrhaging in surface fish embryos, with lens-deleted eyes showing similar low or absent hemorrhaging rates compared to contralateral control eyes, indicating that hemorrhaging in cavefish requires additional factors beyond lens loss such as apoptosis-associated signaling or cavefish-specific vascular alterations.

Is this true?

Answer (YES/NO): YES